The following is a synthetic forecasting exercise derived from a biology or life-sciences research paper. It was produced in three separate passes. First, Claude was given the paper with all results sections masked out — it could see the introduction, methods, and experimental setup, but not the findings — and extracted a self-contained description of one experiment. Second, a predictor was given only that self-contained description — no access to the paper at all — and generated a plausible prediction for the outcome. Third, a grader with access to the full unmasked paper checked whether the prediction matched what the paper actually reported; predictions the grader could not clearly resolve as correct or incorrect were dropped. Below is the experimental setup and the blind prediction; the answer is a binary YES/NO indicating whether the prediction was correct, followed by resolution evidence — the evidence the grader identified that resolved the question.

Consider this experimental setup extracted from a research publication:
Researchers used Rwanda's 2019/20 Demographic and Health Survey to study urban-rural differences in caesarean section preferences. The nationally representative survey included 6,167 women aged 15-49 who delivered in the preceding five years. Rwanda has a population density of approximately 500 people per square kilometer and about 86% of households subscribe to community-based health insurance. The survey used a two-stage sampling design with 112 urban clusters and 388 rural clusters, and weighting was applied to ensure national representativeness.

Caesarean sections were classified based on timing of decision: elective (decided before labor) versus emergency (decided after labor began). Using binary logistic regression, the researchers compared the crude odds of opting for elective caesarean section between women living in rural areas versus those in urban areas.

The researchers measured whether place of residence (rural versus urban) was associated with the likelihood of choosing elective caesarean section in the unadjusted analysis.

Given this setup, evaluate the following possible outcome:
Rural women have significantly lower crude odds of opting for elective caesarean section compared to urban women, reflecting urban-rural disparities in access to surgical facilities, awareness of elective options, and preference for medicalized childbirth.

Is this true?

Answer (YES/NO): YES